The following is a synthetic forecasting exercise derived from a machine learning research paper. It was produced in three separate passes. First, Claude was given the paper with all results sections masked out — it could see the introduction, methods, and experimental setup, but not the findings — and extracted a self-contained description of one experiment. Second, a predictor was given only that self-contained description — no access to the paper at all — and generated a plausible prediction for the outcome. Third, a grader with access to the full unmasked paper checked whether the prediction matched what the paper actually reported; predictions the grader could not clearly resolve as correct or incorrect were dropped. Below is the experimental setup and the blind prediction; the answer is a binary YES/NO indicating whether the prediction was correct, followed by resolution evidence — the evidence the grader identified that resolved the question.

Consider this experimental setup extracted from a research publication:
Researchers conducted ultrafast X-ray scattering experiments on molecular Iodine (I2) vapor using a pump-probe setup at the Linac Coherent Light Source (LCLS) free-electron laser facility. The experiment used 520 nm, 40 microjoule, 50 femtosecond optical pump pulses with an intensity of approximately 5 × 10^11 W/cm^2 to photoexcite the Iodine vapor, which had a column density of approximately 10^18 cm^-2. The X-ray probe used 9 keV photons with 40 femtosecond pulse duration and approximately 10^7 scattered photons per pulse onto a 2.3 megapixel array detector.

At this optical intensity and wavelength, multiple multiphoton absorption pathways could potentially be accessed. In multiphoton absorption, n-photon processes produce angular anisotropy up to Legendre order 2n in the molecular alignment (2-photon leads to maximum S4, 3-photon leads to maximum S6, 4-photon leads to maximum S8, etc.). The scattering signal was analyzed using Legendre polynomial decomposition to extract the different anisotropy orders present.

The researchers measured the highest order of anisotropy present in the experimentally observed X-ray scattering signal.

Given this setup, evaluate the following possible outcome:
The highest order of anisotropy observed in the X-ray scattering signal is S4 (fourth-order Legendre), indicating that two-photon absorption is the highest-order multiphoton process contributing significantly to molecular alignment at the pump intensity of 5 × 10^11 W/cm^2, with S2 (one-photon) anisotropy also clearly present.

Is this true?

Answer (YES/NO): NO